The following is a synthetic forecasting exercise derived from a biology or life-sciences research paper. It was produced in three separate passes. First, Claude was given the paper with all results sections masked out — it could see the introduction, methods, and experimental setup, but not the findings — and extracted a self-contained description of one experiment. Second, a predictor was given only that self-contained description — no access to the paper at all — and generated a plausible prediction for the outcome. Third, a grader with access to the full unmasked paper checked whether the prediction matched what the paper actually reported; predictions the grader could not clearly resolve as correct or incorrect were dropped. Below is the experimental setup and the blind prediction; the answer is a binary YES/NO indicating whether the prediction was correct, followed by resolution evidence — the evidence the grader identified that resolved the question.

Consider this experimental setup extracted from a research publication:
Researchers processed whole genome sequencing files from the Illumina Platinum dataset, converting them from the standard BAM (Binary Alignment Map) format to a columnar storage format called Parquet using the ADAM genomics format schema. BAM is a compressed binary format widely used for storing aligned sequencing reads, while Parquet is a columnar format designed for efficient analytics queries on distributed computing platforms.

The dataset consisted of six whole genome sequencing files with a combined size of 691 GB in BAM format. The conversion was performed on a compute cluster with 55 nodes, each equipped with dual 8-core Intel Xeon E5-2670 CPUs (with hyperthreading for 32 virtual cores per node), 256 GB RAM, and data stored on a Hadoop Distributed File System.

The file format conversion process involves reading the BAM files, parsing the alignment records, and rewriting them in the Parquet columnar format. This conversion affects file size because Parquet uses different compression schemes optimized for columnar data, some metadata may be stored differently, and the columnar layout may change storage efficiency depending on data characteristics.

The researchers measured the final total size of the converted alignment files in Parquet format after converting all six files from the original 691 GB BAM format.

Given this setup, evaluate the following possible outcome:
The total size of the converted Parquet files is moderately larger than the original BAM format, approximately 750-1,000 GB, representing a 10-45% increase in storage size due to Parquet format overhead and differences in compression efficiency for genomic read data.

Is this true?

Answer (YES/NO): YES